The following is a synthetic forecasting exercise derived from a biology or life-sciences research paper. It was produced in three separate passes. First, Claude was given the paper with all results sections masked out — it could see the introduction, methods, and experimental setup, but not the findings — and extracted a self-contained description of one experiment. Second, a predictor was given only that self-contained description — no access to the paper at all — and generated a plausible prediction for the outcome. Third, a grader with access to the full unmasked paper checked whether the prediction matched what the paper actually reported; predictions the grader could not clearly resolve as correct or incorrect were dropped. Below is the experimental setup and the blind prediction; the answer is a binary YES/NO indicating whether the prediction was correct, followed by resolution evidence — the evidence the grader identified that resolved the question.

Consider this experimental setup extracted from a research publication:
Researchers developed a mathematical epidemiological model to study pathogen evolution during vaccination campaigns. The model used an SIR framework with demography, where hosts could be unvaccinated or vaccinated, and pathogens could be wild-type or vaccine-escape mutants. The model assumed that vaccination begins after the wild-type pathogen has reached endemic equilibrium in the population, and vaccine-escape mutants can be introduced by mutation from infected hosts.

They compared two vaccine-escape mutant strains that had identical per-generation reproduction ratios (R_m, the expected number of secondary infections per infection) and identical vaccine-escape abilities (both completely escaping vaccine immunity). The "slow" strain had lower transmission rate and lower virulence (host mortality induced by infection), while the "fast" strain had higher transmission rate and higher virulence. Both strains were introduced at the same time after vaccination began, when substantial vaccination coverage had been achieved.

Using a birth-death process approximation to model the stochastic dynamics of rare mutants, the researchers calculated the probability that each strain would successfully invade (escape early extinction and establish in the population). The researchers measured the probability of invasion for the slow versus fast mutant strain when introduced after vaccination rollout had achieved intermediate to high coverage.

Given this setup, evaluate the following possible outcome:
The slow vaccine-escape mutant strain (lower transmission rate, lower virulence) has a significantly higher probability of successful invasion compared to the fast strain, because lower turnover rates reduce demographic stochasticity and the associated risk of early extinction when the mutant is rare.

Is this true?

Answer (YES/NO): YES